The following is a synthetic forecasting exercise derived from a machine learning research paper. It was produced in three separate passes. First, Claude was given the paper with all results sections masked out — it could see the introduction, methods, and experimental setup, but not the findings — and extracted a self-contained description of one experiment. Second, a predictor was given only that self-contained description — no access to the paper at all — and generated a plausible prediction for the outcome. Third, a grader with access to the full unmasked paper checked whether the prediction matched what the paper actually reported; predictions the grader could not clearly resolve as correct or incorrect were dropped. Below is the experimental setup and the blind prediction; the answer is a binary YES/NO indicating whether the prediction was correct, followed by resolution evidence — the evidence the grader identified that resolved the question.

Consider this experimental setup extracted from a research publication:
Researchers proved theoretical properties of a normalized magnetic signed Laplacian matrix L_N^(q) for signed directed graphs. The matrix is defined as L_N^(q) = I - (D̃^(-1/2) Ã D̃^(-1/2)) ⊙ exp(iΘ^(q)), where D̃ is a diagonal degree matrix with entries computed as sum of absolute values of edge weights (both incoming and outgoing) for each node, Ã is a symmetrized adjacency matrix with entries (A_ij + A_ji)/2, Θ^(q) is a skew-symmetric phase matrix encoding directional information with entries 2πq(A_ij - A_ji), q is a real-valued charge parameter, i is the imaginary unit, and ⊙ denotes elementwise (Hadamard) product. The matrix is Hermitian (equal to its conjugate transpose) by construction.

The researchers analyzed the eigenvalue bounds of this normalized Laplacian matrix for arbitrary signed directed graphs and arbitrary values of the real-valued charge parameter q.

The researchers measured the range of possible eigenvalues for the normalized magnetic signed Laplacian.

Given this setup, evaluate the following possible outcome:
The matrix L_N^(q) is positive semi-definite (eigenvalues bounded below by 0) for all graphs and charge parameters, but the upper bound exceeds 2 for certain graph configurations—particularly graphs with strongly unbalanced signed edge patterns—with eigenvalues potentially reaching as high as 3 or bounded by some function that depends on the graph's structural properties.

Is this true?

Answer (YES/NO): NO